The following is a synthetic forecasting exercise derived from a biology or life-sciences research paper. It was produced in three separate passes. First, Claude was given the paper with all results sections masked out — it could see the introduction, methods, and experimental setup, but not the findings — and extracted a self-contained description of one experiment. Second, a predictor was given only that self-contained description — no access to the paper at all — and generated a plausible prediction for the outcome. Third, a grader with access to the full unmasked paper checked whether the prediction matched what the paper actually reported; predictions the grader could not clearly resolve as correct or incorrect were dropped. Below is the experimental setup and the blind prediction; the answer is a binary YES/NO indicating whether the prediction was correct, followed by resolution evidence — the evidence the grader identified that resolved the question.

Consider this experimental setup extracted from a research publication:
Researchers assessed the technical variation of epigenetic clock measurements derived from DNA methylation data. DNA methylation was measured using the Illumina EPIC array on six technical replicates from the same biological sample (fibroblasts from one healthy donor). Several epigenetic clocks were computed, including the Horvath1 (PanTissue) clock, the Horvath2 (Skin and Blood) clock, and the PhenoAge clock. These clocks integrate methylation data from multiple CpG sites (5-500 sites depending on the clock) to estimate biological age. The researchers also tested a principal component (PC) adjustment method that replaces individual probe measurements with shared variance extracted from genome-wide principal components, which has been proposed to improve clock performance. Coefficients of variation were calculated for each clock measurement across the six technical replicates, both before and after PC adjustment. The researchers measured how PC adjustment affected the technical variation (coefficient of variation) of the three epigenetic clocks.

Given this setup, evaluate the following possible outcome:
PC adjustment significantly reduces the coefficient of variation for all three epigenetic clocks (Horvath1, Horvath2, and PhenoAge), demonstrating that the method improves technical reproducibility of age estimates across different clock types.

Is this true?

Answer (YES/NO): NO